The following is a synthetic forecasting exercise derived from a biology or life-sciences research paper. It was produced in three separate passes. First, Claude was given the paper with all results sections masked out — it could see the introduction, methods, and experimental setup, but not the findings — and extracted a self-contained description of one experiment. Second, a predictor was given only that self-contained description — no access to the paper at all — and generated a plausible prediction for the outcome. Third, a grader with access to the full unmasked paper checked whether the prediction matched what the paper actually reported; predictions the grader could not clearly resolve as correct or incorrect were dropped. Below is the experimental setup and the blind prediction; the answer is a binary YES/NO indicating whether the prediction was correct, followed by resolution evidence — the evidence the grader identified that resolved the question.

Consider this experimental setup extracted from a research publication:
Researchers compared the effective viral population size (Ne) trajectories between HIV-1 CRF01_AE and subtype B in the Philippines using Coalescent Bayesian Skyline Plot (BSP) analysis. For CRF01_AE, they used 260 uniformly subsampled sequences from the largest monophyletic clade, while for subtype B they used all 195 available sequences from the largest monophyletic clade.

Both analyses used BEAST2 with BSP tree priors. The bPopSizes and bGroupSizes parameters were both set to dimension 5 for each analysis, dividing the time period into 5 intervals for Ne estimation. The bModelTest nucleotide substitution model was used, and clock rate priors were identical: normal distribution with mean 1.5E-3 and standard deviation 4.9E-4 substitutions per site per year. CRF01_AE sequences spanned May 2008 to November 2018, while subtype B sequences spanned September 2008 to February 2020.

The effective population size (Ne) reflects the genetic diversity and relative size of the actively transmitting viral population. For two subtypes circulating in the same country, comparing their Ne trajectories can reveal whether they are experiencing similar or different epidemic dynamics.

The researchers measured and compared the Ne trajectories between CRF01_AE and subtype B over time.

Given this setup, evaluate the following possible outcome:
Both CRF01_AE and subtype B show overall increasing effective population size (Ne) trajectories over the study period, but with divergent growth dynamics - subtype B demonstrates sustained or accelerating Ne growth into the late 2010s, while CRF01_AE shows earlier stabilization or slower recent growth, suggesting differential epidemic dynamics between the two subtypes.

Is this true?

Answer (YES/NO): NO